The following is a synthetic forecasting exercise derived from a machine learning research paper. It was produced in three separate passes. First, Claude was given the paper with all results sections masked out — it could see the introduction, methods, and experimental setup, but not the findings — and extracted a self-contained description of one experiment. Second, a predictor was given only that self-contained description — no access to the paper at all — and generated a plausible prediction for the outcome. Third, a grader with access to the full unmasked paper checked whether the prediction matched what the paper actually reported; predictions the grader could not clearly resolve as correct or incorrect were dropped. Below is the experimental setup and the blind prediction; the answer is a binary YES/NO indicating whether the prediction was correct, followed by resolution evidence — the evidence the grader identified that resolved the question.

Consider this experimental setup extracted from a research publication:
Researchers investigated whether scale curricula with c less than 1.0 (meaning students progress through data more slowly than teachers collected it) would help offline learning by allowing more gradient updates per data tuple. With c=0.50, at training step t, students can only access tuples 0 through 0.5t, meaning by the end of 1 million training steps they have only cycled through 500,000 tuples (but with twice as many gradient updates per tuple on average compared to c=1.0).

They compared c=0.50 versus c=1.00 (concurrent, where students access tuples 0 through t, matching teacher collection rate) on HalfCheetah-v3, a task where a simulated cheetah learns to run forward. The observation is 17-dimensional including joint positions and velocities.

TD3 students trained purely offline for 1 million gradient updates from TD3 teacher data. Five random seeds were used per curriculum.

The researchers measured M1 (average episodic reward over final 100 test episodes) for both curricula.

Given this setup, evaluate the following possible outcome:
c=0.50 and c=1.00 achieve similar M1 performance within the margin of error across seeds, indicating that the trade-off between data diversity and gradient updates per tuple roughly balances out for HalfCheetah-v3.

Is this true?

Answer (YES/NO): NO